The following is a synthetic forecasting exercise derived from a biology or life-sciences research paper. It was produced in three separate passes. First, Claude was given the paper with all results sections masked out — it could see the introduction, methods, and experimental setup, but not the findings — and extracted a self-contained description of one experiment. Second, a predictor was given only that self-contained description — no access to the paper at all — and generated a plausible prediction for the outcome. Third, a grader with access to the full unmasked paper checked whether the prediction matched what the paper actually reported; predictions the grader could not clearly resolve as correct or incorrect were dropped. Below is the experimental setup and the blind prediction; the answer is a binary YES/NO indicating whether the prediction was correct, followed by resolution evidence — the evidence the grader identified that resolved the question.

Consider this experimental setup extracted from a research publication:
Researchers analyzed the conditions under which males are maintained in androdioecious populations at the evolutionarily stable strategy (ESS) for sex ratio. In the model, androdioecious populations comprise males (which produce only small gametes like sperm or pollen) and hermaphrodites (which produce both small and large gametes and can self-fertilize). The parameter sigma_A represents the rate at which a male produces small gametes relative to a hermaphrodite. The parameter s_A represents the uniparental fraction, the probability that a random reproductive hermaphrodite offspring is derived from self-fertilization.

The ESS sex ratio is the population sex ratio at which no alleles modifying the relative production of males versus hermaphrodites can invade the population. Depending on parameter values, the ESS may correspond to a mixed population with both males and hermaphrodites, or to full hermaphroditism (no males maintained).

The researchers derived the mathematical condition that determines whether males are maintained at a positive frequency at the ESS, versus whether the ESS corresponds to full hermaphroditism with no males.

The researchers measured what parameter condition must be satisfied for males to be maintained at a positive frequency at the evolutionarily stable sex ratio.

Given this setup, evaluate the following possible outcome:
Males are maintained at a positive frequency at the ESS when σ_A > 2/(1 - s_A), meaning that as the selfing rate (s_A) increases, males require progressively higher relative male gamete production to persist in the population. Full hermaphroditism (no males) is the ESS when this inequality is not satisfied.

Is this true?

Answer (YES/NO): YES